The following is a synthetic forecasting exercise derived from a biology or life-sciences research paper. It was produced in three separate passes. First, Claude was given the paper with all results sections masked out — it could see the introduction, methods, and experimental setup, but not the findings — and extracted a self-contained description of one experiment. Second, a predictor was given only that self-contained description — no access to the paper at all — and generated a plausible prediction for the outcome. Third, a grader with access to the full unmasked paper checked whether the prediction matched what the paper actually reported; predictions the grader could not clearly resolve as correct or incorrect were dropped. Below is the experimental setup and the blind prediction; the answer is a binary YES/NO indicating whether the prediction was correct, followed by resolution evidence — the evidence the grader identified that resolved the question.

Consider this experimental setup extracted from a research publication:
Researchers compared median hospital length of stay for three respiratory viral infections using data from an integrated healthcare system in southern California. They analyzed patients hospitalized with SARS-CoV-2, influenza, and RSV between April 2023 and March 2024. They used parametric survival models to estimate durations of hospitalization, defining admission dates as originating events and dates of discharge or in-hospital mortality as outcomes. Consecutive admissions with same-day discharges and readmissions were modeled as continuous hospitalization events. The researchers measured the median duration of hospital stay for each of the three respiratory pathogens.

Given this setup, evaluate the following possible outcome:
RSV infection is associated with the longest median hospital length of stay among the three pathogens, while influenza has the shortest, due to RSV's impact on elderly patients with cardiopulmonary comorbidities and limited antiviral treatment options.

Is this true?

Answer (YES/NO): YES